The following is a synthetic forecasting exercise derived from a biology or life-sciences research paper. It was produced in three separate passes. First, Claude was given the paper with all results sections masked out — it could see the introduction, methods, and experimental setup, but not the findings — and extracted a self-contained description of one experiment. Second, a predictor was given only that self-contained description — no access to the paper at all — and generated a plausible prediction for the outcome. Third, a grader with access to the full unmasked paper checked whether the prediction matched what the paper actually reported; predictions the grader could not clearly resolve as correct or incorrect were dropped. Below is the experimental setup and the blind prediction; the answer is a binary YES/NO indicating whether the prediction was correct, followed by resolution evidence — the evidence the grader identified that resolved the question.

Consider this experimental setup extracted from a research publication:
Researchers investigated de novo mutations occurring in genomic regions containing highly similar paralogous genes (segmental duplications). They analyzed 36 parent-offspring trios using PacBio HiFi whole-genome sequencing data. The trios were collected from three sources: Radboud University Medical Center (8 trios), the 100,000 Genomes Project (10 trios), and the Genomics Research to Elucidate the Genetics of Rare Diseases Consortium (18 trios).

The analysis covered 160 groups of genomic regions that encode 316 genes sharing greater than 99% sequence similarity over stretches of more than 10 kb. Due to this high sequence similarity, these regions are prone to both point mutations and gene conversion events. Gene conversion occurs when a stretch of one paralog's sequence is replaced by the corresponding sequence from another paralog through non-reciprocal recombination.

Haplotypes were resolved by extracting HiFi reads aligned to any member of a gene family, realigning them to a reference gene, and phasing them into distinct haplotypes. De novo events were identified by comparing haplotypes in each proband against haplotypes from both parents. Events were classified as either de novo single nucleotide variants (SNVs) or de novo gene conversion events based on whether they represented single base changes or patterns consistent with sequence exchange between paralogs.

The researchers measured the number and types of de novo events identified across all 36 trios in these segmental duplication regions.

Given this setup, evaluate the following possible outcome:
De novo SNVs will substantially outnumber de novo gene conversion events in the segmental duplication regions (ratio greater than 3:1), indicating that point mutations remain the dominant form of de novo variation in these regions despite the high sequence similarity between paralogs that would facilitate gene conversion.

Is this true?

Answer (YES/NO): NO